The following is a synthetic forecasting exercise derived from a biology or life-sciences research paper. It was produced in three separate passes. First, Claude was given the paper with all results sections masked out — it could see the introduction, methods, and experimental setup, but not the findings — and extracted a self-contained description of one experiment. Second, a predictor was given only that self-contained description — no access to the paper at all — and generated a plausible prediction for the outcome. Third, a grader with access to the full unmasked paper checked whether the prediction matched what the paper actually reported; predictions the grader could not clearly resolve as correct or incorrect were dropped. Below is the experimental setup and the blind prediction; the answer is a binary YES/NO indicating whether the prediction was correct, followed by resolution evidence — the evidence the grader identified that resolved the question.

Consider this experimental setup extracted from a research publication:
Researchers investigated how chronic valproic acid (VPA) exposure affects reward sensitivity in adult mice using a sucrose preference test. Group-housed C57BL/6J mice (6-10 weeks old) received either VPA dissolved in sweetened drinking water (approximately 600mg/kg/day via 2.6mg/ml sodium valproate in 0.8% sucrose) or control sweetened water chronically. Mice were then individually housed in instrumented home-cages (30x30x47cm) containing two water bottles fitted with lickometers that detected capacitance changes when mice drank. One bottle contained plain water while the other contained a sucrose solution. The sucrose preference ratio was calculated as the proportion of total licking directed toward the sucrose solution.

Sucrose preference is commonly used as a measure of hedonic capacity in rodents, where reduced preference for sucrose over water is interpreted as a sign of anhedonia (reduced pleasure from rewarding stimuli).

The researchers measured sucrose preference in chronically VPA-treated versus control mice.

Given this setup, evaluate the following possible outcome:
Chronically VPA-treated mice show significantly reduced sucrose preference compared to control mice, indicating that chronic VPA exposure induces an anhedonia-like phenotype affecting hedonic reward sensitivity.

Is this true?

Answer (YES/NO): NO